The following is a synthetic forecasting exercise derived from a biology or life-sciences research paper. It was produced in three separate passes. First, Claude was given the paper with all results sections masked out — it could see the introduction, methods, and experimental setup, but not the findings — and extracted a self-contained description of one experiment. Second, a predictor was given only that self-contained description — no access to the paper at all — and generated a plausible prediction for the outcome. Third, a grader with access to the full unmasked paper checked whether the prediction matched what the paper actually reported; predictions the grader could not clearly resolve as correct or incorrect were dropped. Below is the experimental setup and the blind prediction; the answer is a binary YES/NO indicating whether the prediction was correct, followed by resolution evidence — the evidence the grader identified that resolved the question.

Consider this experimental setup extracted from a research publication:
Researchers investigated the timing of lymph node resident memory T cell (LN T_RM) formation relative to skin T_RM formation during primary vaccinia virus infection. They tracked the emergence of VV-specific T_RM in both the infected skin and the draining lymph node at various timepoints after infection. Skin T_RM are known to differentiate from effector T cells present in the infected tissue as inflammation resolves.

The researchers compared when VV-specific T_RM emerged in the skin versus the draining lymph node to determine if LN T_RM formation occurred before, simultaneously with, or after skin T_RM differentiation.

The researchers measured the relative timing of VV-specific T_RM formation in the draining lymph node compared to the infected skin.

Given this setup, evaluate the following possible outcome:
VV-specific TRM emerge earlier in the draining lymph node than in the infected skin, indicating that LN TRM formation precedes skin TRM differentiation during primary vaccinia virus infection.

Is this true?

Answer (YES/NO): NO